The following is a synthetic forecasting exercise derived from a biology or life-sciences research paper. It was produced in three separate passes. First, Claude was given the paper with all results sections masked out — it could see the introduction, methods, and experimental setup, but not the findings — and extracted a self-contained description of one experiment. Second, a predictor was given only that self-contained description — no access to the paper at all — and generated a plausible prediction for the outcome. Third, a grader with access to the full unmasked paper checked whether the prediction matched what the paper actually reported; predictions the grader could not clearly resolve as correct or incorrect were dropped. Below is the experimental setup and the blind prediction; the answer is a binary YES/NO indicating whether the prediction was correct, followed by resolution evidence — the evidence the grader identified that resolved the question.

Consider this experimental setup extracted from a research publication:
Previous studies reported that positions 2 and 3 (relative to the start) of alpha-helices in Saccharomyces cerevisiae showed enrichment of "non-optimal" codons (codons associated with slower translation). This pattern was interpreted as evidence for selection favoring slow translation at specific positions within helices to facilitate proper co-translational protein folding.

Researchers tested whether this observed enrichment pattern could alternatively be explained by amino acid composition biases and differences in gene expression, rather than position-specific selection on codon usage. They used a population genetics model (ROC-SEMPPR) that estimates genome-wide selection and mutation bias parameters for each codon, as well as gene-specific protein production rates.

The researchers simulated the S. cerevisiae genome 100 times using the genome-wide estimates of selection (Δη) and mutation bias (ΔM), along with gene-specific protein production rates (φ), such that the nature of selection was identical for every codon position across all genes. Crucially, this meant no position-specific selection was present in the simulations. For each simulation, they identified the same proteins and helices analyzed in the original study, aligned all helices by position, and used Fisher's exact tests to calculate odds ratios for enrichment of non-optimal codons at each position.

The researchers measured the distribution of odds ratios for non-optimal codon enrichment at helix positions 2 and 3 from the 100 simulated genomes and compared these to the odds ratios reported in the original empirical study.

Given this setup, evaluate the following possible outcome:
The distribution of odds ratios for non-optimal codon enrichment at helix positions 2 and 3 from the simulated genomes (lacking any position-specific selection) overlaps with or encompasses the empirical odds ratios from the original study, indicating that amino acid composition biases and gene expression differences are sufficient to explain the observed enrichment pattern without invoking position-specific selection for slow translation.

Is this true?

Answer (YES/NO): YES